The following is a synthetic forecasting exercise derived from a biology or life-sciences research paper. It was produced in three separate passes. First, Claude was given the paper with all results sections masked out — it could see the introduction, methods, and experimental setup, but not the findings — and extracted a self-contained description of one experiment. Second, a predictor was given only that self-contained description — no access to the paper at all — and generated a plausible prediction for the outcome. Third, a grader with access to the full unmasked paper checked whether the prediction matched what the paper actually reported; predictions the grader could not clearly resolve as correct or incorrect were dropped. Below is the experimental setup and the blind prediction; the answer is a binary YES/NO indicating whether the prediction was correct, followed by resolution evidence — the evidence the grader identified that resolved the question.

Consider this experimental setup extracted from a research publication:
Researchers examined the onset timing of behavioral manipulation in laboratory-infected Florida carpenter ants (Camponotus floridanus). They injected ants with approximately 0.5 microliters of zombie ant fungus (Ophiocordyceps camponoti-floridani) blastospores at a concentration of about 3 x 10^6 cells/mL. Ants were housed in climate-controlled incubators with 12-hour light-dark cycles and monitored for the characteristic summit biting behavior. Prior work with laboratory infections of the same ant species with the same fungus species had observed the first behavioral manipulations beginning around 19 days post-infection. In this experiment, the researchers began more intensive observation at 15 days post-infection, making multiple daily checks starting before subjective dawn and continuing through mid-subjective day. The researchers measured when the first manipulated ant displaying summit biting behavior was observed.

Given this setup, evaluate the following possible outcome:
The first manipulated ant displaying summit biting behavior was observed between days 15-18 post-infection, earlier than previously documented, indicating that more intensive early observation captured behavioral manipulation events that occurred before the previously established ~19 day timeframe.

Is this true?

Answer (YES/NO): NO